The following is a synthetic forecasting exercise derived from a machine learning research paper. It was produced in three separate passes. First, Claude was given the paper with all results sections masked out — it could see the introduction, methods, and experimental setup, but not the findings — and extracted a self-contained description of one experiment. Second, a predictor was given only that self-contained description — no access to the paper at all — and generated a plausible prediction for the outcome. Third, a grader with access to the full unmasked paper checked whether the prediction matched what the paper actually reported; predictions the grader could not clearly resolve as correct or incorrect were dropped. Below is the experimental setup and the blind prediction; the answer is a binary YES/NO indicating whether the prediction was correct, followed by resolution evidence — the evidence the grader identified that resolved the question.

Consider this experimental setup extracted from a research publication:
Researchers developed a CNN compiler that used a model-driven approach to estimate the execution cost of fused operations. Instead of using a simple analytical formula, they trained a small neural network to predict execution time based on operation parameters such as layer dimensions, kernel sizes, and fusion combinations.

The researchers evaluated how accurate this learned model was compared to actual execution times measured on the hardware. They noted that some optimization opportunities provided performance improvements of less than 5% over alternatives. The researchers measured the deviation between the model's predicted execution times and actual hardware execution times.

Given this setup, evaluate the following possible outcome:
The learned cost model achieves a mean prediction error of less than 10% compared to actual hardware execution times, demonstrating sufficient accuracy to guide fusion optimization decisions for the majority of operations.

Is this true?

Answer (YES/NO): NO